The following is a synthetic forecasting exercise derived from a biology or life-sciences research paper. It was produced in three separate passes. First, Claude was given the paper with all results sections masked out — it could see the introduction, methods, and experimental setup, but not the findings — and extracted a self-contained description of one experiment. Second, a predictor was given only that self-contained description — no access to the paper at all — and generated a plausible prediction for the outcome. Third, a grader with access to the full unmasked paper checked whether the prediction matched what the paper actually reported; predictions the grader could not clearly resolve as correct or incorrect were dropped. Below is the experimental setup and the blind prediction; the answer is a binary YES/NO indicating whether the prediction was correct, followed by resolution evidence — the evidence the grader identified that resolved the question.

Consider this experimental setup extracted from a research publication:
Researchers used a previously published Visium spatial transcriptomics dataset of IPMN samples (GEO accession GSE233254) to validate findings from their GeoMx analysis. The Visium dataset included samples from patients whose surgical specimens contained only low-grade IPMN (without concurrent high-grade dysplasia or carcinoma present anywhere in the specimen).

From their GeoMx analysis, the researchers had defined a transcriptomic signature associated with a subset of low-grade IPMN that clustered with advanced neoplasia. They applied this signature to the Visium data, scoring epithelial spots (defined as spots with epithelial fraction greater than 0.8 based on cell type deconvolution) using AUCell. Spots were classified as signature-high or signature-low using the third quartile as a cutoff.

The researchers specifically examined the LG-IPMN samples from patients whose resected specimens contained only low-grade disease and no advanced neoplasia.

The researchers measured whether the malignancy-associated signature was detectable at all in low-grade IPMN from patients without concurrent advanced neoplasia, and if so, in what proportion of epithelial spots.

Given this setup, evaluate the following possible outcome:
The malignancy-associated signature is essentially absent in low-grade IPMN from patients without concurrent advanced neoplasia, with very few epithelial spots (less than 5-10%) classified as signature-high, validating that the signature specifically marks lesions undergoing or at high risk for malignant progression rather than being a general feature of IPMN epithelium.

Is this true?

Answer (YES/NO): NO